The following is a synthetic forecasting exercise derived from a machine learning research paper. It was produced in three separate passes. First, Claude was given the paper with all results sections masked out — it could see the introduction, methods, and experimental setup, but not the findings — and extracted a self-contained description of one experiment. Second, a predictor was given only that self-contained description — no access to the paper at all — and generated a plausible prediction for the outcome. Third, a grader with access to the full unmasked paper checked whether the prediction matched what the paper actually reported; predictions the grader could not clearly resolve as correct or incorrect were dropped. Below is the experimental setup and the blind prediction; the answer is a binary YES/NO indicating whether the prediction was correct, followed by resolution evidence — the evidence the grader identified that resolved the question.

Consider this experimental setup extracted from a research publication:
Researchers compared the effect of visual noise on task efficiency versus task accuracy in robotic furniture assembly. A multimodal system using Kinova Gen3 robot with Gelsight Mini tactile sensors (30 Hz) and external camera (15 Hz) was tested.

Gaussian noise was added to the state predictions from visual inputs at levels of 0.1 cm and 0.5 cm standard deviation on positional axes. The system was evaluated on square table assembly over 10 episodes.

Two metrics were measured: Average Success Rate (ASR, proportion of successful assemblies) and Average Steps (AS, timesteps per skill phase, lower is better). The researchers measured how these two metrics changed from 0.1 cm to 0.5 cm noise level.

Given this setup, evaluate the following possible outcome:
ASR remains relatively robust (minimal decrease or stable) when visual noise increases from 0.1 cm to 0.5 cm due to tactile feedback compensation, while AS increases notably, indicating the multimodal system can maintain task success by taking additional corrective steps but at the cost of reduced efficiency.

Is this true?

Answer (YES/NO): YES